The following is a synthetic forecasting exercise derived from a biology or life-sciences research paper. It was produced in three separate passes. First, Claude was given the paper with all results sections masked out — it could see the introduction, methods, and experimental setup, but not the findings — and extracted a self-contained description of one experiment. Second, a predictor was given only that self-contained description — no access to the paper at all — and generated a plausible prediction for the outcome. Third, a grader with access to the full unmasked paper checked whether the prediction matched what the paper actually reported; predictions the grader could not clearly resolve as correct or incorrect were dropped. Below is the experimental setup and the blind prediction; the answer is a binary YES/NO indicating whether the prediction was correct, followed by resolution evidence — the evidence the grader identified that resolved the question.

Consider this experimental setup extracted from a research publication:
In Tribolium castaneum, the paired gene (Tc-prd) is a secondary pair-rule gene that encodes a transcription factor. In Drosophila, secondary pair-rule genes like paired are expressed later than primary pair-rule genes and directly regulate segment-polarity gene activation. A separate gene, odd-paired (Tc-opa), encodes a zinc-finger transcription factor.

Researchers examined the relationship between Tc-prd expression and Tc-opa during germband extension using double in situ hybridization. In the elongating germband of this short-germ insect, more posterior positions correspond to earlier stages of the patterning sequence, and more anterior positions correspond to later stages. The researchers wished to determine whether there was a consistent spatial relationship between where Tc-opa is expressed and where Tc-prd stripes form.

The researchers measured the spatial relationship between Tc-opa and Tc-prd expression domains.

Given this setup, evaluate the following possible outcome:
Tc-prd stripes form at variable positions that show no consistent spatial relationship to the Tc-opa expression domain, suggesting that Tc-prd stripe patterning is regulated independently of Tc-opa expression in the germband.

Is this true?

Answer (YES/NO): NO